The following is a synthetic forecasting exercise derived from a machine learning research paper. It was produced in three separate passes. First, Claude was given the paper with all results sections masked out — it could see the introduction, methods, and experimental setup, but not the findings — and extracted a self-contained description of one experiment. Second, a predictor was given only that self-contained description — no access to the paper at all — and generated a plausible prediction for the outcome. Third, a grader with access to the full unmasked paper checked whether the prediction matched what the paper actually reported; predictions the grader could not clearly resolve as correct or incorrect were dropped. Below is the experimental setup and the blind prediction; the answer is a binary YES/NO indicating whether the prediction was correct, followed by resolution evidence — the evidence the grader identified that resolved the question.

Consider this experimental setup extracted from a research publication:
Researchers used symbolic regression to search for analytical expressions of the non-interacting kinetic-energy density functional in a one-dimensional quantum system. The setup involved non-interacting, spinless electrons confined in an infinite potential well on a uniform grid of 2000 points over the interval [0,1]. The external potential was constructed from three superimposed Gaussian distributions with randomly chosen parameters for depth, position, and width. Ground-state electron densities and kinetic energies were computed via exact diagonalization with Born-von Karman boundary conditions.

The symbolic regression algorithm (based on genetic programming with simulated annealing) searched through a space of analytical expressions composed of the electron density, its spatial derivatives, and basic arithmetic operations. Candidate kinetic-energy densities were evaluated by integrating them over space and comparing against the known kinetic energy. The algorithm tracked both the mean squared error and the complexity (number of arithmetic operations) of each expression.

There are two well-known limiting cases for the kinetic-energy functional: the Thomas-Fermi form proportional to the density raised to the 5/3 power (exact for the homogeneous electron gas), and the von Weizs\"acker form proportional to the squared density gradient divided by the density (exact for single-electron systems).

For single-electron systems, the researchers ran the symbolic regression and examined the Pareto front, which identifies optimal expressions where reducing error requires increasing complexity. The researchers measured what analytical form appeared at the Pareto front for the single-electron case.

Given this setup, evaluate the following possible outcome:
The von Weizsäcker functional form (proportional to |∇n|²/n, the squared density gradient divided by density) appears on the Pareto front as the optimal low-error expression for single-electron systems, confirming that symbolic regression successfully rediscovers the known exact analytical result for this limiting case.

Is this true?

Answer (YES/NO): YES